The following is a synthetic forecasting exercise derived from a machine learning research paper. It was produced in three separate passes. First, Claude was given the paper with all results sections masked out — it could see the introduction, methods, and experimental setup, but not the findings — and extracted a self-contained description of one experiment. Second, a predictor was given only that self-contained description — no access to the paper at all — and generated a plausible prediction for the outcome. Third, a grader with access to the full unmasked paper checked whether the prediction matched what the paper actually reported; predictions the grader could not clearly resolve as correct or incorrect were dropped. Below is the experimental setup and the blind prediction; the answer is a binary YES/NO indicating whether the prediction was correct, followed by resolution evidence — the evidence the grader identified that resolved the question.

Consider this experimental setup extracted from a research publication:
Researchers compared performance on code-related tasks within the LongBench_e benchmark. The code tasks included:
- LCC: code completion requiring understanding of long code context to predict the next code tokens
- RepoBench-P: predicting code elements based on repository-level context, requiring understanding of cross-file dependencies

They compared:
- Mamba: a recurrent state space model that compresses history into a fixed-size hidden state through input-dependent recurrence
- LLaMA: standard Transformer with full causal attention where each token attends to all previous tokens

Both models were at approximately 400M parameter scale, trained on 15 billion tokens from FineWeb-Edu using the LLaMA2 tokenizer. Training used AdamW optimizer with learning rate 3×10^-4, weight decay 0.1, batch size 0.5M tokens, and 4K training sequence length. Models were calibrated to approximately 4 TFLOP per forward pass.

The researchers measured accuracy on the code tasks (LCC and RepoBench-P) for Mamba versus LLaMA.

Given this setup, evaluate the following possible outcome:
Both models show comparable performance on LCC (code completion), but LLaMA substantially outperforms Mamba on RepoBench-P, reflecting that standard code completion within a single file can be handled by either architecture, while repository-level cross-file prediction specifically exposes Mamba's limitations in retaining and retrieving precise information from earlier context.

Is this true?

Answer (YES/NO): NO